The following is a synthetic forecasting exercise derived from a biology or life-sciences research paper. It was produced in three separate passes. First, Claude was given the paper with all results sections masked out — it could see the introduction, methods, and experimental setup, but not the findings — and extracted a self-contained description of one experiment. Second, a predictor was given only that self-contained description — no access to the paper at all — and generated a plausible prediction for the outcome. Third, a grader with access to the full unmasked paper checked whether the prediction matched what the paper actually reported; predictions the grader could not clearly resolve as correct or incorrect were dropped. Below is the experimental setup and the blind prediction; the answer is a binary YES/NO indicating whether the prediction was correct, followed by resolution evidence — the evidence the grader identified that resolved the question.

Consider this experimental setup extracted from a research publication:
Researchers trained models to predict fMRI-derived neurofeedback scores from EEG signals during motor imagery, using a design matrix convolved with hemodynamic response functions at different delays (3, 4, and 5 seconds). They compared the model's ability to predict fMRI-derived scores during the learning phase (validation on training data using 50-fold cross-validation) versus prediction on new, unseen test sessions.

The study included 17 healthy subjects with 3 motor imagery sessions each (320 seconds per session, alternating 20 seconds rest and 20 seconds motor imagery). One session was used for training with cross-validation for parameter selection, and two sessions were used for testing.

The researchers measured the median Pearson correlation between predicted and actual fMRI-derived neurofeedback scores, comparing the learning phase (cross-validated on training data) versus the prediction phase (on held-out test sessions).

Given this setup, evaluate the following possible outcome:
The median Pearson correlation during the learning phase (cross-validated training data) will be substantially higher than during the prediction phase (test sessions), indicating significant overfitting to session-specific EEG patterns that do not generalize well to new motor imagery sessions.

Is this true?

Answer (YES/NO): YES